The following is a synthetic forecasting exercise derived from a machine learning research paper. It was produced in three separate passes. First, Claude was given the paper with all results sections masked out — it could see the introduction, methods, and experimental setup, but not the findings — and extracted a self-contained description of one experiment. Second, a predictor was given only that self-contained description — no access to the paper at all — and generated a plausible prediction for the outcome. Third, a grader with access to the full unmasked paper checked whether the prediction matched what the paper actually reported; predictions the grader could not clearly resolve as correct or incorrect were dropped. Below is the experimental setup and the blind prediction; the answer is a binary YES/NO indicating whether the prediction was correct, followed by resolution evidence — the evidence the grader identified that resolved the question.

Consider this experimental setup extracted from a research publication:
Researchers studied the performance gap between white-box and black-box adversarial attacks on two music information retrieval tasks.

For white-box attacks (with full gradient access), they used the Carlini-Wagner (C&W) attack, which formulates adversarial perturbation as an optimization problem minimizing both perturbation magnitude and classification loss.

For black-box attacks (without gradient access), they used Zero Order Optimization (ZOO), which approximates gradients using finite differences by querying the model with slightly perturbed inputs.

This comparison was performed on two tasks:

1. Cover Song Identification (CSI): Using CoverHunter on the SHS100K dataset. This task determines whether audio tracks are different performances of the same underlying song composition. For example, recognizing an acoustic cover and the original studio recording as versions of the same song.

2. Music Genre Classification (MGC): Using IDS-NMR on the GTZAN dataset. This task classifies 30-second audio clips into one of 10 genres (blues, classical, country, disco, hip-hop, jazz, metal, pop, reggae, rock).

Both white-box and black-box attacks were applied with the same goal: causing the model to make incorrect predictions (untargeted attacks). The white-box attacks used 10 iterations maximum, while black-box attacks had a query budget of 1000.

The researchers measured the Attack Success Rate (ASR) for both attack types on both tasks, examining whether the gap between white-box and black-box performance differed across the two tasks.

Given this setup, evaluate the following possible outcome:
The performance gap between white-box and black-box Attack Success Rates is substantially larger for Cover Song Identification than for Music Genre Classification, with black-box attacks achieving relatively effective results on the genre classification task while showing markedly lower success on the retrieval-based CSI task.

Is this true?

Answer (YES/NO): NO